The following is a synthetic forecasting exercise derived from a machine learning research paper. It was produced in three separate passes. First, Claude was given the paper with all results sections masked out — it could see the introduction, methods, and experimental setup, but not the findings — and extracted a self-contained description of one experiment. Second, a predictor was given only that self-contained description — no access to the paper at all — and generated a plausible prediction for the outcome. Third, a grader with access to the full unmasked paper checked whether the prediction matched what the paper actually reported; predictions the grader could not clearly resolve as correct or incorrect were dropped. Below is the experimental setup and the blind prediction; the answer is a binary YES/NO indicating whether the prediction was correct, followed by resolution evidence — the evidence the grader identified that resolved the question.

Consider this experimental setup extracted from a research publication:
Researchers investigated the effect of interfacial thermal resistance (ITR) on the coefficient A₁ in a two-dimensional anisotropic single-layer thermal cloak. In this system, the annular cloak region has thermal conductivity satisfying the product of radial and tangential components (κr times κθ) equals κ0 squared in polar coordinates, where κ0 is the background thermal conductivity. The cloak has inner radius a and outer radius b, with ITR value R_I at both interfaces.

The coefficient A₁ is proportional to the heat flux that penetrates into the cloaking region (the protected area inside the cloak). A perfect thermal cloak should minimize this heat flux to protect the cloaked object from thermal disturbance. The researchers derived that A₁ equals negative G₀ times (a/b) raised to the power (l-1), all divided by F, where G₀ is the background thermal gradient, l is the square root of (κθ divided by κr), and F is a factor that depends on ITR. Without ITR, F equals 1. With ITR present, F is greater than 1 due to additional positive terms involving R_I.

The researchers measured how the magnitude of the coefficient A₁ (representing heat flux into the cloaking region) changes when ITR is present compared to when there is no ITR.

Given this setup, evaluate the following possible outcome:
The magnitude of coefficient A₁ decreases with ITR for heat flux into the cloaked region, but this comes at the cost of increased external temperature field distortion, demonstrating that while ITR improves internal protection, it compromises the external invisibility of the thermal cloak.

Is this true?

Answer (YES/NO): YES